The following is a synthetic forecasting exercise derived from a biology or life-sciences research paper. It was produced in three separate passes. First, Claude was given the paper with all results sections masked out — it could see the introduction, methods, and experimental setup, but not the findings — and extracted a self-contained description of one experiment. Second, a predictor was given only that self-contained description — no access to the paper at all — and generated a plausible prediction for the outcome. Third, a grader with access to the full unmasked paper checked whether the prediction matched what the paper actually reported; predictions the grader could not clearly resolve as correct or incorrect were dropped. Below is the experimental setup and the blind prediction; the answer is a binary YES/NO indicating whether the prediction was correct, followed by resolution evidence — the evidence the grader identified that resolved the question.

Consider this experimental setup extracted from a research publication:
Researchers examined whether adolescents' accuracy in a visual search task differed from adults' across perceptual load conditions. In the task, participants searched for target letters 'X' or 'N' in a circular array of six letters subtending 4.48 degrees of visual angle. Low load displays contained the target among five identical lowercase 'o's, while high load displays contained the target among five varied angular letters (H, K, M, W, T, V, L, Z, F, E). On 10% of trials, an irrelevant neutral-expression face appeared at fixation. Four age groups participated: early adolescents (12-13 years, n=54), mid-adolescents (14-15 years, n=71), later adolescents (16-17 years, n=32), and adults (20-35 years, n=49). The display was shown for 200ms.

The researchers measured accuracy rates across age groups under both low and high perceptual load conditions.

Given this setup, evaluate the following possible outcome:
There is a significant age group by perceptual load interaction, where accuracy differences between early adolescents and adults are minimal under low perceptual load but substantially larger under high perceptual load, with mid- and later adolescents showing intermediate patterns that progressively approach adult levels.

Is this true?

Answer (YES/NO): NO